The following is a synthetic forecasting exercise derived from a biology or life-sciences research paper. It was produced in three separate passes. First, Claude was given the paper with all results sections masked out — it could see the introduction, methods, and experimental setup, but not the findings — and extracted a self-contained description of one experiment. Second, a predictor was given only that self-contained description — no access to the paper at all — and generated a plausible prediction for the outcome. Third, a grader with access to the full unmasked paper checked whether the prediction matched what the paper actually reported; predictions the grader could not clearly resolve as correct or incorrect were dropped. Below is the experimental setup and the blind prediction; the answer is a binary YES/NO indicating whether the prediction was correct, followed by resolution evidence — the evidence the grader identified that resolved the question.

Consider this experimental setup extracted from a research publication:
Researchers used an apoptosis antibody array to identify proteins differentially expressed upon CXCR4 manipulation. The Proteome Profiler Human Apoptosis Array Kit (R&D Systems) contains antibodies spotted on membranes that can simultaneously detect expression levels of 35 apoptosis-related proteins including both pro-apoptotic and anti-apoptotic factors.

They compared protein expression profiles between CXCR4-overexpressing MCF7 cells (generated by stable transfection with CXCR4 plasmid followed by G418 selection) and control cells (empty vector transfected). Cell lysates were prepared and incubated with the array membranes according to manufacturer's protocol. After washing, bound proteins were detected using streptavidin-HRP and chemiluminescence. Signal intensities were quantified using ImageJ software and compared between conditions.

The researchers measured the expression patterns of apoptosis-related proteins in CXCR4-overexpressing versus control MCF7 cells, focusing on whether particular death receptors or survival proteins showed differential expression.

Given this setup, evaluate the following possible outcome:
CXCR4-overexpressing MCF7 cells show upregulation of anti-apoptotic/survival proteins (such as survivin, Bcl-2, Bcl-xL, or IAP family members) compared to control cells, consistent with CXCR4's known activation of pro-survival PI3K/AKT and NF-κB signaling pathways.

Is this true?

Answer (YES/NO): NO